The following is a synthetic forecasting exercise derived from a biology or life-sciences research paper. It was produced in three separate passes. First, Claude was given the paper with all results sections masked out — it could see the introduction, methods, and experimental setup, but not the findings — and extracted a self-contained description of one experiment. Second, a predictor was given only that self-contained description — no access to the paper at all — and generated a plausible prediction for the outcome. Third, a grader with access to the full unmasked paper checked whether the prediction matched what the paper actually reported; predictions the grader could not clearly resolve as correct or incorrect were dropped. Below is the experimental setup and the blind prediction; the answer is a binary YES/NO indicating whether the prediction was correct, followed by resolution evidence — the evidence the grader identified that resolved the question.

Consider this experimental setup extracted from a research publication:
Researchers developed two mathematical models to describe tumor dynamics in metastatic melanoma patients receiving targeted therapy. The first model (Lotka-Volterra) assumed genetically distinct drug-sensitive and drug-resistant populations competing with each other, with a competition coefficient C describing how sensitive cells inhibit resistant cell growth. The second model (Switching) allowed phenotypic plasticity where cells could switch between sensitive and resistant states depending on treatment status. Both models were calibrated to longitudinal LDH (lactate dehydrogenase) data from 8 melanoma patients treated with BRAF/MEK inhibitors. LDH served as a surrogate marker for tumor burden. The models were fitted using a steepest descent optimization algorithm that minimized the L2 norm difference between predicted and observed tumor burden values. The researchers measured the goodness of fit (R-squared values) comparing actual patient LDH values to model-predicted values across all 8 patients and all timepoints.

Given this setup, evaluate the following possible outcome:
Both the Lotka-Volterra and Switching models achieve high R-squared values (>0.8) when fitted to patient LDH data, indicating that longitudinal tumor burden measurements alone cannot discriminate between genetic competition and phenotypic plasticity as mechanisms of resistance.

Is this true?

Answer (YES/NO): YES